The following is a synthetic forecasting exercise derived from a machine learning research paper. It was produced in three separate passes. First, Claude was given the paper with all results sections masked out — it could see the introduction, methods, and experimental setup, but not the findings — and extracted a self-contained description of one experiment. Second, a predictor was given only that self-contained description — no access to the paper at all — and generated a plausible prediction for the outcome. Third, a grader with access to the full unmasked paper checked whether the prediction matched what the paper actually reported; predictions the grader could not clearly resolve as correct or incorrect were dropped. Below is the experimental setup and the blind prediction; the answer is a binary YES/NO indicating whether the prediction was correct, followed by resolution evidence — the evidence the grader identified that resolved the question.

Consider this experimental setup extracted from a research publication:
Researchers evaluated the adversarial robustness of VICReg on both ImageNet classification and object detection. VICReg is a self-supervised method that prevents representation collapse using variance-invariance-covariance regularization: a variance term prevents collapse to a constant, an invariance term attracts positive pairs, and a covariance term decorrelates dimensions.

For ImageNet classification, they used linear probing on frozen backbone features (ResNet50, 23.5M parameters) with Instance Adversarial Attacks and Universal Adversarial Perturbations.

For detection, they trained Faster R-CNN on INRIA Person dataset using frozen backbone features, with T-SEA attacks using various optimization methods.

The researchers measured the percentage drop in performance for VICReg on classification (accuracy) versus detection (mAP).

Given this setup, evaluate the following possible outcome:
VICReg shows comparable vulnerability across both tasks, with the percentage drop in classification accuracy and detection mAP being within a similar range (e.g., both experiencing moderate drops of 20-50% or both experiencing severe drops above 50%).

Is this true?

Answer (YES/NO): NO